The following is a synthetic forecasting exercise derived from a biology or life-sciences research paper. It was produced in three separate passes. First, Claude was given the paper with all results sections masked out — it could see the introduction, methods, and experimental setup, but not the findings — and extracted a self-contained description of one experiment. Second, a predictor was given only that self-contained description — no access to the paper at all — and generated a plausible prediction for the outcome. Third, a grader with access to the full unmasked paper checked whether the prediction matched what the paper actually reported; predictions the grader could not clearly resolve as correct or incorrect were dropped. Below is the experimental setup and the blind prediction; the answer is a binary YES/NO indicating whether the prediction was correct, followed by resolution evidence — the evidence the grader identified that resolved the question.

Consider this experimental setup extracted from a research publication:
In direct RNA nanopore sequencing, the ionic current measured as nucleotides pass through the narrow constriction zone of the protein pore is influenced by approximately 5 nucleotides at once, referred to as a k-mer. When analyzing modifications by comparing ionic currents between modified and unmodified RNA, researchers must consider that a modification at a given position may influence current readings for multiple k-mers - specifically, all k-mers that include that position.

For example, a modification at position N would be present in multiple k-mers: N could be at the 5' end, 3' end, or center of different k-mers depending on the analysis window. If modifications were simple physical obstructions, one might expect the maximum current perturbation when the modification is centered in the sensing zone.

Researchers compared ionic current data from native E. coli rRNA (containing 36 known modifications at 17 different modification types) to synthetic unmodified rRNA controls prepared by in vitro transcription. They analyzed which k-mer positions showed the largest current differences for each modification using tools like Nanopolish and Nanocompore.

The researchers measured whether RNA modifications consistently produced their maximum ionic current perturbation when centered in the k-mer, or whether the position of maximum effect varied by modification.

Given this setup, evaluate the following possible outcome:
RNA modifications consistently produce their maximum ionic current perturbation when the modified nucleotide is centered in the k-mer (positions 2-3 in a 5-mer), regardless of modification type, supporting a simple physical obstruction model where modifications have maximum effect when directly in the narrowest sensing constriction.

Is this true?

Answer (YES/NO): NO